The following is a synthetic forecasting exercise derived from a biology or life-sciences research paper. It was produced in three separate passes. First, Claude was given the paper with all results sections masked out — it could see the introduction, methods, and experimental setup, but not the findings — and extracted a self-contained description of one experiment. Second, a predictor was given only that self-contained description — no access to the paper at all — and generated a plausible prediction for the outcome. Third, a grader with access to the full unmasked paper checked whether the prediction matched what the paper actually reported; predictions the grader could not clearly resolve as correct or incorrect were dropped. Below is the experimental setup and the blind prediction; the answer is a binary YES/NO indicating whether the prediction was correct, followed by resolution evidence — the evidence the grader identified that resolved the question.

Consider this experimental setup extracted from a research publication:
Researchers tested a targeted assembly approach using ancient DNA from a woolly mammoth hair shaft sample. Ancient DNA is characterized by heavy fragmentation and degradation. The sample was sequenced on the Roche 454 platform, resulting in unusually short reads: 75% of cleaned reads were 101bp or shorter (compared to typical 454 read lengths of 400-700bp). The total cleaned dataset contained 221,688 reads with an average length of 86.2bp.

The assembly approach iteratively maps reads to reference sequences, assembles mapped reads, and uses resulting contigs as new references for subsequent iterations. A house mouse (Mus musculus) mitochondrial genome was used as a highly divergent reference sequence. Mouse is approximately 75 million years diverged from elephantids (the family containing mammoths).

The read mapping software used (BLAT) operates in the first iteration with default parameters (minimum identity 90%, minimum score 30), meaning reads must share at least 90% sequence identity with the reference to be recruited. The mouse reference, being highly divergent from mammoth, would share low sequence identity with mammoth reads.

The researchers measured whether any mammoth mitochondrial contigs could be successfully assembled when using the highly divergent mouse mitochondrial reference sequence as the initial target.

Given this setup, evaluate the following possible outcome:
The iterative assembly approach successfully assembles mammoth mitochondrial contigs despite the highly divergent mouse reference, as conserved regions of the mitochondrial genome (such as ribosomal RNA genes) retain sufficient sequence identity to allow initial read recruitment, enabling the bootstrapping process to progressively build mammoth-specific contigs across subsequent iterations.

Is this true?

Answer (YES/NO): YES